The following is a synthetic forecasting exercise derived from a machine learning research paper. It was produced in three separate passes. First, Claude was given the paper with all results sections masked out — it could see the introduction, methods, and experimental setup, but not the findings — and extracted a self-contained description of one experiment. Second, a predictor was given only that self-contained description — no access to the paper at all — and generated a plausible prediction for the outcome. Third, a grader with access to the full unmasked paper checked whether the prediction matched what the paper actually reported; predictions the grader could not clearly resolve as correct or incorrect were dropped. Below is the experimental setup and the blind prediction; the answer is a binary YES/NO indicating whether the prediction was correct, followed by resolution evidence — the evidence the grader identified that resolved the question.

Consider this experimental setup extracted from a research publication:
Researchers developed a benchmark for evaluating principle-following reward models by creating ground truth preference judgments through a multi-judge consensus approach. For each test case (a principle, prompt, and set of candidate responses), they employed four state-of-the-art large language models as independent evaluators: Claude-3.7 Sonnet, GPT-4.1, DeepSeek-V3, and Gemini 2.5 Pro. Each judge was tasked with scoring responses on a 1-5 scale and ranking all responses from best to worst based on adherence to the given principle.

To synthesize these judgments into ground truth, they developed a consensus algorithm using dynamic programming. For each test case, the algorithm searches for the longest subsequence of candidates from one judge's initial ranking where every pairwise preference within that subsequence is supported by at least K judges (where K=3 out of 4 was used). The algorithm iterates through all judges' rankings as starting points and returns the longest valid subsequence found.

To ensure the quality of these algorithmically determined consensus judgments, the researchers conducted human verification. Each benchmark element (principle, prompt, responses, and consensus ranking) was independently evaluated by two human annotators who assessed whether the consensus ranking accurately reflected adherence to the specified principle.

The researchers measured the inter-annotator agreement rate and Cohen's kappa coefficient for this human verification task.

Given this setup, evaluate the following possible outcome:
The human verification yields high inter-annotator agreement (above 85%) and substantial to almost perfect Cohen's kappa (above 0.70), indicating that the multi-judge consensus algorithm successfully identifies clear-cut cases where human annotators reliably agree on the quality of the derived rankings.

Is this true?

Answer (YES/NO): NO